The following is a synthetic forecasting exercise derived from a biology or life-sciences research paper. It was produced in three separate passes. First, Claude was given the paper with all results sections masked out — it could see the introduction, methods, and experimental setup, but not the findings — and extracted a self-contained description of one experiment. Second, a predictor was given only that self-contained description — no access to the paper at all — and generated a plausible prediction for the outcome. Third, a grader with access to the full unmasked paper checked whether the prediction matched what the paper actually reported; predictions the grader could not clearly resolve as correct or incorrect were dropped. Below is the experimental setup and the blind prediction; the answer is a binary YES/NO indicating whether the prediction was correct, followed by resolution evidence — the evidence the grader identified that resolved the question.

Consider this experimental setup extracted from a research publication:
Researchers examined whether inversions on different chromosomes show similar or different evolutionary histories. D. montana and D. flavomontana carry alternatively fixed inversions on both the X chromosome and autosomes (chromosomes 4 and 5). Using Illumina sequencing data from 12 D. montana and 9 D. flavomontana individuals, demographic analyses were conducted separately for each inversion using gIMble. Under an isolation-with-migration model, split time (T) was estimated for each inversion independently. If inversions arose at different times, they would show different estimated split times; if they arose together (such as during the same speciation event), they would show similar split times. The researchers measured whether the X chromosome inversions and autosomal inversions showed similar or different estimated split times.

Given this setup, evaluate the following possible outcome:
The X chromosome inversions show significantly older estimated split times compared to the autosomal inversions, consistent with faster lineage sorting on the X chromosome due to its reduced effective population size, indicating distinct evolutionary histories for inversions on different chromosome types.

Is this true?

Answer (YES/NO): NO